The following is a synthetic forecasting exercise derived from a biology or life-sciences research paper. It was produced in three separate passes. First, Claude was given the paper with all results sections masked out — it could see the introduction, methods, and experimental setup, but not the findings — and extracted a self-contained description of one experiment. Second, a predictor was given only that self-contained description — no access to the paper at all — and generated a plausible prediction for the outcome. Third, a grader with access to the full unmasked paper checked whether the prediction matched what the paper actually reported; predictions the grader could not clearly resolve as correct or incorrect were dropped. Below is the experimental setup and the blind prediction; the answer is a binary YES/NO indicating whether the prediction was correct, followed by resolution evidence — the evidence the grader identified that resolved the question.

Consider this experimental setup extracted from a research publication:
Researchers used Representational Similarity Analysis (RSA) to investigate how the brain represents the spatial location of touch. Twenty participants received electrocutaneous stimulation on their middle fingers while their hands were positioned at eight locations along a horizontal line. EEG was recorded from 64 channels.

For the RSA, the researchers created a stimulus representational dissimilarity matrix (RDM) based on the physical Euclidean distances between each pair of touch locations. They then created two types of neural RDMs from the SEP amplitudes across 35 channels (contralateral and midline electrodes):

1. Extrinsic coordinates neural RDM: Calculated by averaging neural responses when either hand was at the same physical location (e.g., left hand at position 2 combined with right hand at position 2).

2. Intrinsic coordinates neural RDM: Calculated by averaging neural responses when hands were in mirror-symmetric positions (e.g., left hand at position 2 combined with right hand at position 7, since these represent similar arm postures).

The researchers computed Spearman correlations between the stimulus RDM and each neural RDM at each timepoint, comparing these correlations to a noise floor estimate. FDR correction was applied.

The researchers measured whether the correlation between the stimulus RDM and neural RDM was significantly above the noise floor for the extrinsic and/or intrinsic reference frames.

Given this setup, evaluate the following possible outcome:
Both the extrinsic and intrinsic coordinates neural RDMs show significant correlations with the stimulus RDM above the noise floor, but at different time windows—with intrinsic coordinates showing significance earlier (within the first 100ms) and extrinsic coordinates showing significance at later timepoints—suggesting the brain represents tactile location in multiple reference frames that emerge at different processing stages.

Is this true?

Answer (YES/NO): NO